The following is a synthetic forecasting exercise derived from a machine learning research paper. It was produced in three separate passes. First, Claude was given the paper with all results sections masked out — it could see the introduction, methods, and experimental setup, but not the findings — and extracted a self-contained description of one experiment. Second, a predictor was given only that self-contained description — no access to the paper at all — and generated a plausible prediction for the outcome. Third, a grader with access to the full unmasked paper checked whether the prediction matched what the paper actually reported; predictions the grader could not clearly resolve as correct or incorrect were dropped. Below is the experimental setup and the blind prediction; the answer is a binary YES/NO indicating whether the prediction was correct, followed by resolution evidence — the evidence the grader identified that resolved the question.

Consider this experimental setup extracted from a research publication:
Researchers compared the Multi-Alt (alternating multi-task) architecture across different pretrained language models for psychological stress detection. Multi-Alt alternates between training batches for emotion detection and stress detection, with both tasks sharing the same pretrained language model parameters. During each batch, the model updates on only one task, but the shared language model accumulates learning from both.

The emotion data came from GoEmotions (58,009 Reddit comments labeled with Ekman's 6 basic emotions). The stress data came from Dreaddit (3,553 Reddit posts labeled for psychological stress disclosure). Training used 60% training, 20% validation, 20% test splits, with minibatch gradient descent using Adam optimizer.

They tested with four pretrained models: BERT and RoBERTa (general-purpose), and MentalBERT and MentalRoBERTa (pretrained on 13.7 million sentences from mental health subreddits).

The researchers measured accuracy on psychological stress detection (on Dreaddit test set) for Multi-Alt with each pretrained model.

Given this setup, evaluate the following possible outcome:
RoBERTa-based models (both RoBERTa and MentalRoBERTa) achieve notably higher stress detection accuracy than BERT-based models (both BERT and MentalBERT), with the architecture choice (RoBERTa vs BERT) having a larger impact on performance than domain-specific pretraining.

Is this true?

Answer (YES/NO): NO